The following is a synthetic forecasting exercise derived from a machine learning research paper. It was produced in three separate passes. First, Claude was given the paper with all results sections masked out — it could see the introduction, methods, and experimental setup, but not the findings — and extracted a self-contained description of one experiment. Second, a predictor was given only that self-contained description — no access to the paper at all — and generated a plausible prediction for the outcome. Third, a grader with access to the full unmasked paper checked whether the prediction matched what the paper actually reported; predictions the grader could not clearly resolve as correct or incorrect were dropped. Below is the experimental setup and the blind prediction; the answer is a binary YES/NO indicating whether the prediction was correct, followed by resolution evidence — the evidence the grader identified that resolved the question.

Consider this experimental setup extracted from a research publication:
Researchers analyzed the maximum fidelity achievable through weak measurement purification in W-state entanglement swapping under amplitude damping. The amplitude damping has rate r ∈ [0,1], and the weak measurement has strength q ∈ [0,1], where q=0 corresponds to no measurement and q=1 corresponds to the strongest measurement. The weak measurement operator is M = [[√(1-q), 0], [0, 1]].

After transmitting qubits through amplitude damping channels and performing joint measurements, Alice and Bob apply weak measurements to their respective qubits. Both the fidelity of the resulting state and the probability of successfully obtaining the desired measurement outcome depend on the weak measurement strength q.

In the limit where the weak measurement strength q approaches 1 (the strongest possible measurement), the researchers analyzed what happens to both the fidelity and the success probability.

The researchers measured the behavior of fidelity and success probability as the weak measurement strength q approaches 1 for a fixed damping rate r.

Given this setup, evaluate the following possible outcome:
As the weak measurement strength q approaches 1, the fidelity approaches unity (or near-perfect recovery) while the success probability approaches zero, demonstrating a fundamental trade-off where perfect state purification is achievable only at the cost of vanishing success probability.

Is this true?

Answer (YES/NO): YES